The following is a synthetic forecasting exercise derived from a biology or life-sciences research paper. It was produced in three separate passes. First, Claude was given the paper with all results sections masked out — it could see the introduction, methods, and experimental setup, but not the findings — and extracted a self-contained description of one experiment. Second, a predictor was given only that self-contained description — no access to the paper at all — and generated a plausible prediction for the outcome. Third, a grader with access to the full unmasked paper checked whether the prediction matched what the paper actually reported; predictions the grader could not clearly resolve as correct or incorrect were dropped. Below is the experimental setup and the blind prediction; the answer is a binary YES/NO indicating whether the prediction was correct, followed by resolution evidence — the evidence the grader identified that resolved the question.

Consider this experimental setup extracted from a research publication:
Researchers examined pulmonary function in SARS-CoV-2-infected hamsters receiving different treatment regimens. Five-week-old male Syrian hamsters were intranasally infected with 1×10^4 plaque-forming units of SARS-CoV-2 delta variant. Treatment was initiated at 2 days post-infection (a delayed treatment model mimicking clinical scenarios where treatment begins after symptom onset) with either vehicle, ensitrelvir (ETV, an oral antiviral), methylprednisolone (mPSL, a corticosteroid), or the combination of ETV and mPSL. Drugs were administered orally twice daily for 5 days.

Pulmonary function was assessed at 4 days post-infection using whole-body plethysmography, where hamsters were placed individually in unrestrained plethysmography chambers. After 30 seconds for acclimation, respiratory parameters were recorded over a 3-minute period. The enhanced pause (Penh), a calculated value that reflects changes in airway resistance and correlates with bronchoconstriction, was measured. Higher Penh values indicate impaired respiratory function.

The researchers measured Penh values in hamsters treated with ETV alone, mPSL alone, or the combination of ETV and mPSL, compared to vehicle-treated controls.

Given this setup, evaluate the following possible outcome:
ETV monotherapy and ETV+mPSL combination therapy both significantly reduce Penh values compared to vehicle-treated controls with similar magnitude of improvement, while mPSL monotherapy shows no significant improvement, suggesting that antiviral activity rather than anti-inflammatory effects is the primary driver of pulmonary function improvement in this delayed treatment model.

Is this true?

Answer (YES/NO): NO